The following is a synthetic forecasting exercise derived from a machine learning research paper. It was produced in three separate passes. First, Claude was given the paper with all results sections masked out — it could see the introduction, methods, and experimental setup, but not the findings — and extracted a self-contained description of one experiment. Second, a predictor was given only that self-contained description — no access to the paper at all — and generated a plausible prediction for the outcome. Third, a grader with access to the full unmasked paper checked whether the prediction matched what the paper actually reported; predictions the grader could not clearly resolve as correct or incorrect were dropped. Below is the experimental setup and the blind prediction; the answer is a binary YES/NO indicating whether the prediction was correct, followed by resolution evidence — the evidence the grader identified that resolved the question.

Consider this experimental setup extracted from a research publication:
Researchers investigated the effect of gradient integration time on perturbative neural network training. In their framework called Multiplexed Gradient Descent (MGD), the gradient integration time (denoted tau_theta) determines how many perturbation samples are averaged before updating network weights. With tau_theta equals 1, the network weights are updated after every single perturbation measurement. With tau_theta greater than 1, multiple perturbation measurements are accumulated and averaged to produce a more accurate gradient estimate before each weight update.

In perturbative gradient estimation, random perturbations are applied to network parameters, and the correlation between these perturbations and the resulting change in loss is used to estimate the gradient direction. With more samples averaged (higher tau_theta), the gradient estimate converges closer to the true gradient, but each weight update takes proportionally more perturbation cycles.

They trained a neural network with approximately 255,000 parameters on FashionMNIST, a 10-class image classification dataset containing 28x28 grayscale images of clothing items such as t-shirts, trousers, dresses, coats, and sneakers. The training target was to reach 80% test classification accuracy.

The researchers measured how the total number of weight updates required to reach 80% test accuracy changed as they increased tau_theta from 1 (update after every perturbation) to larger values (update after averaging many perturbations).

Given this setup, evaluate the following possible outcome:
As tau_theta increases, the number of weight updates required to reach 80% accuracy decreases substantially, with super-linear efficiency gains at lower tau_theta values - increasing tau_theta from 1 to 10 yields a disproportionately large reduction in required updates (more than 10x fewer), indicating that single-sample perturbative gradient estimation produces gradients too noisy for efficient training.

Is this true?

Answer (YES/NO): NO